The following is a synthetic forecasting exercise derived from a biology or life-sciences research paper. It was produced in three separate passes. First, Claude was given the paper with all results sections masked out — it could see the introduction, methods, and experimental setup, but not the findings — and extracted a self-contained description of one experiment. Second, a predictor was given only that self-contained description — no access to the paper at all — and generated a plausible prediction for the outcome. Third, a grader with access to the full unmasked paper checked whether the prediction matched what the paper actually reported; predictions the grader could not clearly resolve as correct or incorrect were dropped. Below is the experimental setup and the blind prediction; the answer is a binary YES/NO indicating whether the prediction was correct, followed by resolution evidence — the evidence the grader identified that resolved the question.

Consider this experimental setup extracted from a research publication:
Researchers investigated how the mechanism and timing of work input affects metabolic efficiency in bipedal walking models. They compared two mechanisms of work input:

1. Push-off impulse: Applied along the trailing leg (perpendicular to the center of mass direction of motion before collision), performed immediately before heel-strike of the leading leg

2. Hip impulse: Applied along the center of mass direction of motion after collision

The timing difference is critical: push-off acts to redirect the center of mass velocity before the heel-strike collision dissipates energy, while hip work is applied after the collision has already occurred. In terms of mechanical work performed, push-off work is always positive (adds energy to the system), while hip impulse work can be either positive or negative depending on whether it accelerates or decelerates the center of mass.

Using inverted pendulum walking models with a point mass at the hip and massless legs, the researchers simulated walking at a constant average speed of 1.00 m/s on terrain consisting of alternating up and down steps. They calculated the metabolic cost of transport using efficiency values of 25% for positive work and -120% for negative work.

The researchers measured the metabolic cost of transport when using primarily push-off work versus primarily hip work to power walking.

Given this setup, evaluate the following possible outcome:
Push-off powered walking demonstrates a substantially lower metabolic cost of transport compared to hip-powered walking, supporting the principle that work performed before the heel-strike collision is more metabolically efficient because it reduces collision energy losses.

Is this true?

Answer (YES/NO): YES